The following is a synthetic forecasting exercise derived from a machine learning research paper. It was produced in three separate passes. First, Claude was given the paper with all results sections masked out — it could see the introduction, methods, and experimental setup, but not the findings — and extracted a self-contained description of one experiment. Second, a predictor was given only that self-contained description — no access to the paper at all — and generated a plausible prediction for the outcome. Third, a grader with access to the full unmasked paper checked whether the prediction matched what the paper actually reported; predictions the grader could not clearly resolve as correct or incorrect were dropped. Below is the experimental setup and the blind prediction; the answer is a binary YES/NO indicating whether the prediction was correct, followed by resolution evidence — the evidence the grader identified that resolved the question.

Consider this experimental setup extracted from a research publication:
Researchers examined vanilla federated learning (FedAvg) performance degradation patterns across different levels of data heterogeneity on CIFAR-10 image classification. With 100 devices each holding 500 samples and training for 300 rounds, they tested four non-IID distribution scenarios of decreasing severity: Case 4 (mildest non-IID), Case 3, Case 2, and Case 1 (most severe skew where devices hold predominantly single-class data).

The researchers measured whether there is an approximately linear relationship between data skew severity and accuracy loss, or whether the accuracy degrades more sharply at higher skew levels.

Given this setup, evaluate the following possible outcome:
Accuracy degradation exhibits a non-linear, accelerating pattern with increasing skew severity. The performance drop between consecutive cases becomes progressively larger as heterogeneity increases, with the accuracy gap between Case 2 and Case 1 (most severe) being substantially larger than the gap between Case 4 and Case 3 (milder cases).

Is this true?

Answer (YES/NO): YES